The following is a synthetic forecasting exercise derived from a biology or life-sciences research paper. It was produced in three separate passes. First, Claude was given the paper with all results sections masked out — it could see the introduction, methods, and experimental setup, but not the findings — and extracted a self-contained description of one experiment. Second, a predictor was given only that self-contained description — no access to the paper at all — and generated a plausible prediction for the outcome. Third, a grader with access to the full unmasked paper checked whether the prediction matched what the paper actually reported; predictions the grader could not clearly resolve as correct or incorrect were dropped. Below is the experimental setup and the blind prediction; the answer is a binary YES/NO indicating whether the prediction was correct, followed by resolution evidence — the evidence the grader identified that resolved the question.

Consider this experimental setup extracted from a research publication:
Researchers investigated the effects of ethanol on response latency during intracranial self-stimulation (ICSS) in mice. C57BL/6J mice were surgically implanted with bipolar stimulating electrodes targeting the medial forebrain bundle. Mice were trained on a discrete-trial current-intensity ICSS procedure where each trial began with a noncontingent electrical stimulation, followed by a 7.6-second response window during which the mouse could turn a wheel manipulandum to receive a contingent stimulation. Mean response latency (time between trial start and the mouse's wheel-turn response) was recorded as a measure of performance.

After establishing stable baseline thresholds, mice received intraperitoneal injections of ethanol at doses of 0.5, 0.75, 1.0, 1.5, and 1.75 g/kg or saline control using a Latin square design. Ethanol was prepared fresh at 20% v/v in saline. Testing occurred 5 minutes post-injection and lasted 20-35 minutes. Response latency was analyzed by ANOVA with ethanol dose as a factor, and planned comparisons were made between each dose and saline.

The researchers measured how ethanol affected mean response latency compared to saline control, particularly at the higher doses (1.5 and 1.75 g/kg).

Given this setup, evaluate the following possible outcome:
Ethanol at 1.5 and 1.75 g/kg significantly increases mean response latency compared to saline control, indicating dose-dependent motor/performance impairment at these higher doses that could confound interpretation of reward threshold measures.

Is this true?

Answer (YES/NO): NO